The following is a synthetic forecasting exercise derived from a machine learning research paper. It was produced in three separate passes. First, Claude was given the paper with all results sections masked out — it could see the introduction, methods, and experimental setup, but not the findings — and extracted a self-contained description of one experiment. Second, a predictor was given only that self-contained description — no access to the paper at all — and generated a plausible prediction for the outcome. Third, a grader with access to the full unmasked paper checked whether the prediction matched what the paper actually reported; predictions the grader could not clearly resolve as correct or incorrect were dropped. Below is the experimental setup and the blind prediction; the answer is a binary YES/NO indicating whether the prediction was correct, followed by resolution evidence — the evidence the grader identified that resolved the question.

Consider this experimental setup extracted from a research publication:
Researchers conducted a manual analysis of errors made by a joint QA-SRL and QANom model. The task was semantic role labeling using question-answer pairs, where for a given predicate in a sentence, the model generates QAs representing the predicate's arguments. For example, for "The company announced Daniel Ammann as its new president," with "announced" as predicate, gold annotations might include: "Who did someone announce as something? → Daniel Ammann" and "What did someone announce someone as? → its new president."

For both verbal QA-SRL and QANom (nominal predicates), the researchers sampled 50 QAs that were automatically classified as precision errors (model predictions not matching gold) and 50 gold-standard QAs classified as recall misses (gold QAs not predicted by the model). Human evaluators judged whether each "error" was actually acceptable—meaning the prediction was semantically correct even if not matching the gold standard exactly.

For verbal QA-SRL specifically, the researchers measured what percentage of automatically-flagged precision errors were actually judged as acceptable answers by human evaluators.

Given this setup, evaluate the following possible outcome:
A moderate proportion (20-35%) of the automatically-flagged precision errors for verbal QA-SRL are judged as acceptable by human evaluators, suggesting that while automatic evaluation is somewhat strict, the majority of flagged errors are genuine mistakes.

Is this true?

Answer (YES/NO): NO